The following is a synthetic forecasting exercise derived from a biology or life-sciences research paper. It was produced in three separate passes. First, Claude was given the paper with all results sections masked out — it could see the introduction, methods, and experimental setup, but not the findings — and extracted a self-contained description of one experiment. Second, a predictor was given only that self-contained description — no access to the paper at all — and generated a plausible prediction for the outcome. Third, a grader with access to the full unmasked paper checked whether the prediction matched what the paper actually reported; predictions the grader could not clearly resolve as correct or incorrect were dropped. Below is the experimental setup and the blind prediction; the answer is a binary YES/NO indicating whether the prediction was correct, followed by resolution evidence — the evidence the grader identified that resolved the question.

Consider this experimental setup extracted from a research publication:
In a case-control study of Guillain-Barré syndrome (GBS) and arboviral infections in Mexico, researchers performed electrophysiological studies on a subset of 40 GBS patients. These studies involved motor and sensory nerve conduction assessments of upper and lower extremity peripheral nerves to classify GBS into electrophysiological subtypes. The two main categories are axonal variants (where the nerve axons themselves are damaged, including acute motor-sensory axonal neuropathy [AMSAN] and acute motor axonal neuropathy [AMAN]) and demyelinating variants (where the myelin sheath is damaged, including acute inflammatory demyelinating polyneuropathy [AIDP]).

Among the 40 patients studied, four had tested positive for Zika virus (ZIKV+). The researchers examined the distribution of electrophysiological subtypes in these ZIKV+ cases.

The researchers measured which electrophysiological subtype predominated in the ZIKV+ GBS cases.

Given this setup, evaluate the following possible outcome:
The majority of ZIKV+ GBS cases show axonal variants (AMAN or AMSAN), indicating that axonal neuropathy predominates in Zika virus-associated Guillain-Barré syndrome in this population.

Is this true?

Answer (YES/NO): YES